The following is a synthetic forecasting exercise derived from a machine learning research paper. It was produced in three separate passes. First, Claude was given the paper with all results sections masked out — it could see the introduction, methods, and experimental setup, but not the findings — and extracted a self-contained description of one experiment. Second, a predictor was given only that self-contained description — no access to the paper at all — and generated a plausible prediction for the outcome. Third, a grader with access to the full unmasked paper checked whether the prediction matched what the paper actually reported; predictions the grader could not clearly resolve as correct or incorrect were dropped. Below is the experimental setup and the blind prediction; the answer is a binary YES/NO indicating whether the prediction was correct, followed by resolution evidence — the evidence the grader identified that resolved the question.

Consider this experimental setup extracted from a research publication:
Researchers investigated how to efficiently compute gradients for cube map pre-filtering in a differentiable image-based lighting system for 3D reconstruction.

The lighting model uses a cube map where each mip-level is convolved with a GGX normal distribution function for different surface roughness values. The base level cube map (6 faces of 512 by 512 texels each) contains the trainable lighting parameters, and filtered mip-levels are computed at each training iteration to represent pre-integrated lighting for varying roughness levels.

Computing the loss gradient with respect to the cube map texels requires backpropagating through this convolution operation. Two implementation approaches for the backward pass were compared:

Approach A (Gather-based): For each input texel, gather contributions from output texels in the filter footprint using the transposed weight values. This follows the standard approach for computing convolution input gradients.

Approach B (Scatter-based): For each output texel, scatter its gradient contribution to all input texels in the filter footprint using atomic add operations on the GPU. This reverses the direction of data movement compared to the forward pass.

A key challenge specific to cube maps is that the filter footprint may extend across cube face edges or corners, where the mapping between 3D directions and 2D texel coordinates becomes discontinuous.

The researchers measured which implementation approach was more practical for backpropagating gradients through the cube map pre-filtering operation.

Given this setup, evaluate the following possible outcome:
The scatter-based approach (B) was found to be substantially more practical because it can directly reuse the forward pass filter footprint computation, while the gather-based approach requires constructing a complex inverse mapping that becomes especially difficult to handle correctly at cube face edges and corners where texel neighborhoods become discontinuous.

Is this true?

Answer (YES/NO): YES